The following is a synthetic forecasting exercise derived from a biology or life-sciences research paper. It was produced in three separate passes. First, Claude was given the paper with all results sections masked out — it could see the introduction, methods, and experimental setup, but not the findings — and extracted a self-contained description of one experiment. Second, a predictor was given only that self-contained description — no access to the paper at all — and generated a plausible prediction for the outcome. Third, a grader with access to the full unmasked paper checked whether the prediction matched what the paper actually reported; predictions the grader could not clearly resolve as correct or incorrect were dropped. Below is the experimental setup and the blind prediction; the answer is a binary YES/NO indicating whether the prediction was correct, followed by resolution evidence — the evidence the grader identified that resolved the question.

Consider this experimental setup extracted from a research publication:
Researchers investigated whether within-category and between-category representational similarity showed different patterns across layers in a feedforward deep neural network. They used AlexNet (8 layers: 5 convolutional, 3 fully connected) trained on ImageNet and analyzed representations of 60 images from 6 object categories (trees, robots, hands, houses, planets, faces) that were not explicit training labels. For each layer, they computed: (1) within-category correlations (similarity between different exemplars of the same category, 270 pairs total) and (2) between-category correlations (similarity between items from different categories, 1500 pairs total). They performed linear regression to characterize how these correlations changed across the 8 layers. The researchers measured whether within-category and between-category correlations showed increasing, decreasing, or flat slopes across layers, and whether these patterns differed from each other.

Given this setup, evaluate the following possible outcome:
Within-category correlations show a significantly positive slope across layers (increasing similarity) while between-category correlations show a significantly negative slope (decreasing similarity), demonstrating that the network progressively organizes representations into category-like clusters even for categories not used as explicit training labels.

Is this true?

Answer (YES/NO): YES